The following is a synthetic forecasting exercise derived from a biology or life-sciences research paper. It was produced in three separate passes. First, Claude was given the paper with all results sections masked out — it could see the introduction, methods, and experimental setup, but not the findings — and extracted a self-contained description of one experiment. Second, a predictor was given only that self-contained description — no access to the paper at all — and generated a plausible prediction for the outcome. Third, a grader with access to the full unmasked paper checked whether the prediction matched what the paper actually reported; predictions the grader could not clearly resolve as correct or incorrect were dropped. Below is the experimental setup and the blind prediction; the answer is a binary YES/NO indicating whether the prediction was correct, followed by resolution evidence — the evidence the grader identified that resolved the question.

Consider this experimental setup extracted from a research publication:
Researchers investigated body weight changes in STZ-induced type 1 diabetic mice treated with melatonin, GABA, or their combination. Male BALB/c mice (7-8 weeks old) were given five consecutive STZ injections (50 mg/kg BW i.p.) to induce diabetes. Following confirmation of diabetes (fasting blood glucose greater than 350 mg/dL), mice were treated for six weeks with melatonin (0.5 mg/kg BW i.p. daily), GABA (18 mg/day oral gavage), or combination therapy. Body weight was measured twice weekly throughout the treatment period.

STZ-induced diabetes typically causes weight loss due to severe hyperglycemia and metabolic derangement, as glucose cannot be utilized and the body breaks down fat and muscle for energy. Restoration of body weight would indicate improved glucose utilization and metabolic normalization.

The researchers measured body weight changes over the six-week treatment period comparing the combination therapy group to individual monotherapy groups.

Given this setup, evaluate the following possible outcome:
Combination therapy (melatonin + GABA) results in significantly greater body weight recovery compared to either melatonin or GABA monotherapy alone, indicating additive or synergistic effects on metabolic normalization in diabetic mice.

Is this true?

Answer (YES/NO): NO